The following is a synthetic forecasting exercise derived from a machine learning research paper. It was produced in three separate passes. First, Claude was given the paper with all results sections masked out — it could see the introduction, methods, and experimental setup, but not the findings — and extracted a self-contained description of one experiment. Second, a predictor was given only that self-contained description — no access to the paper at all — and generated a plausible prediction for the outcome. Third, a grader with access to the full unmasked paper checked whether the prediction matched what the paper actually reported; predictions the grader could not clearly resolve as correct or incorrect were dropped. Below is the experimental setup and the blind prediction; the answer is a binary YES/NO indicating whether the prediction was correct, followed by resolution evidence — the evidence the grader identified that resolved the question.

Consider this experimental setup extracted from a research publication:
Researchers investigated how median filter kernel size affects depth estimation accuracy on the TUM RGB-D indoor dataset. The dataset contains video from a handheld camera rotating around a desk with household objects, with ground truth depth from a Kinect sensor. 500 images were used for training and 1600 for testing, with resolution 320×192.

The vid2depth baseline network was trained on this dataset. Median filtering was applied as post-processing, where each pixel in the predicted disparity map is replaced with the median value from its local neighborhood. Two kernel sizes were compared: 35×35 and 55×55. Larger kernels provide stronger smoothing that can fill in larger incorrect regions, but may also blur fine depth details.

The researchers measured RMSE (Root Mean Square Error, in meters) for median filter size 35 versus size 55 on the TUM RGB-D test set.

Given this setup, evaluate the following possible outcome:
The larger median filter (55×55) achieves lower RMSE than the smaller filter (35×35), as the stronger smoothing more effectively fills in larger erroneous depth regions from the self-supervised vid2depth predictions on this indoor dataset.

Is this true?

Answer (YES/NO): YES